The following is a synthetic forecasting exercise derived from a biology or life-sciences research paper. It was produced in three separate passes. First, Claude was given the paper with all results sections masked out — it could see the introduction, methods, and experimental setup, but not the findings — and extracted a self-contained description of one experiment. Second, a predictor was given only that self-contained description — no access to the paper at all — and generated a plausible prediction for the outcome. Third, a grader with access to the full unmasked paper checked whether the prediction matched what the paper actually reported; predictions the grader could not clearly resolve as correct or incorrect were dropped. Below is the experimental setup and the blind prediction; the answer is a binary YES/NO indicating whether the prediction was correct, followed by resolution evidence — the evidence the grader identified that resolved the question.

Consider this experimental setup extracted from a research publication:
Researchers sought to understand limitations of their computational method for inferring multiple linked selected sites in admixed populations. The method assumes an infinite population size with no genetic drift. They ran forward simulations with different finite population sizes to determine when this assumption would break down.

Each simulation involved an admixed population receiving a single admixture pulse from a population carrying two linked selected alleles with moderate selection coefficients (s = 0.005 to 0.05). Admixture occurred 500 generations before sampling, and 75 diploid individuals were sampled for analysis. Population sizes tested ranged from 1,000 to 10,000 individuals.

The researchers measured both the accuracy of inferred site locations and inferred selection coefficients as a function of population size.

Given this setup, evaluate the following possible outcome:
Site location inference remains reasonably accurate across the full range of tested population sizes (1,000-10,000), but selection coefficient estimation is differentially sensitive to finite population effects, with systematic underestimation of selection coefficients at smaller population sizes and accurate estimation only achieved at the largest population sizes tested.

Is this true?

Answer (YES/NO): NO